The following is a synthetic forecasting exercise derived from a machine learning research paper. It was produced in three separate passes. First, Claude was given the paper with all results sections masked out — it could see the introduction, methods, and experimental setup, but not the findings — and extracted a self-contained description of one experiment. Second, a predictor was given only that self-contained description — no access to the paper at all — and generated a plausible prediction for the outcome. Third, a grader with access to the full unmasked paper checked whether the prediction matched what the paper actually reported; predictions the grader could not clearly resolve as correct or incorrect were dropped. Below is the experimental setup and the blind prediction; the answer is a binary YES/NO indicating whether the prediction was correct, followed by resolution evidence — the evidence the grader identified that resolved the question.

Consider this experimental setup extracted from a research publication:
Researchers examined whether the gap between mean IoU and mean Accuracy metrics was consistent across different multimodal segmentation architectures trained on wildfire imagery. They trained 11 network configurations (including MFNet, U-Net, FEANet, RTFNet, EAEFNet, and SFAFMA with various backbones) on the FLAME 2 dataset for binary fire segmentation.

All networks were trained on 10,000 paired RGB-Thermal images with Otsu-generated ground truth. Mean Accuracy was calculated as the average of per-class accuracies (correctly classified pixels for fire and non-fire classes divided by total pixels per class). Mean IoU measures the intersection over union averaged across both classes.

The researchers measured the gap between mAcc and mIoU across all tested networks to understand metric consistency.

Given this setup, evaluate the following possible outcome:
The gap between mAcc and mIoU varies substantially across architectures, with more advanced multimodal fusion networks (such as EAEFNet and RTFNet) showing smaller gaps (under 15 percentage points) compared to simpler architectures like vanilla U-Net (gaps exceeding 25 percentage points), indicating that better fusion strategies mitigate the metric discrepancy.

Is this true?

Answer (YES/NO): NO